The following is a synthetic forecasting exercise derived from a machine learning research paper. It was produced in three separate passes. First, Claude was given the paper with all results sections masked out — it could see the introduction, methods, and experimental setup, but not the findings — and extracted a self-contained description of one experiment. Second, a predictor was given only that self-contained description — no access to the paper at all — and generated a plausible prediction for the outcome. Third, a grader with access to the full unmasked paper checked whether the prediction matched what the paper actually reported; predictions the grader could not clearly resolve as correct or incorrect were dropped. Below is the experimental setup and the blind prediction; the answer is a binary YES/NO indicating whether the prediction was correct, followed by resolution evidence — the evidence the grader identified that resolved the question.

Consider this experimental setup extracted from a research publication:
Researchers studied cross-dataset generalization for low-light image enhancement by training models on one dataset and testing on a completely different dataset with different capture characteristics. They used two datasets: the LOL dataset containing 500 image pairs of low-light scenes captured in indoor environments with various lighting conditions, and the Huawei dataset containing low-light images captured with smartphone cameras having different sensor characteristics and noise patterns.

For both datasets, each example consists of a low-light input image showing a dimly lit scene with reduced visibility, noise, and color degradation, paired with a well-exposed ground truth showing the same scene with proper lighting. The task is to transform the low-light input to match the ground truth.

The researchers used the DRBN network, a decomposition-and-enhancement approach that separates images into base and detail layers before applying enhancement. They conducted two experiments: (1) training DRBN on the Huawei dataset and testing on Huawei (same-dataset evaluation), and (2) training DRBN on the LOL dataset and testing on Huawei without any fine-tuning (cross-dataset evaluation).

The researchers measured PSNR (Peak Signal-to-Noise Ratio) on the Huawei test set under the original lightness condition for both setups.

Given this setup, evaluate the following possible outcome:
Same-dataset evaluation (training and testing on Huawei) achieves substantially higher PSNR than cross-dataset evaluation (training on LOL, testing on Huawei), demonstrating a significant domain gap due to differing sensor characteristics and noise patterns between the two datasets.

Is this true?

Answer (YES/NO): YES